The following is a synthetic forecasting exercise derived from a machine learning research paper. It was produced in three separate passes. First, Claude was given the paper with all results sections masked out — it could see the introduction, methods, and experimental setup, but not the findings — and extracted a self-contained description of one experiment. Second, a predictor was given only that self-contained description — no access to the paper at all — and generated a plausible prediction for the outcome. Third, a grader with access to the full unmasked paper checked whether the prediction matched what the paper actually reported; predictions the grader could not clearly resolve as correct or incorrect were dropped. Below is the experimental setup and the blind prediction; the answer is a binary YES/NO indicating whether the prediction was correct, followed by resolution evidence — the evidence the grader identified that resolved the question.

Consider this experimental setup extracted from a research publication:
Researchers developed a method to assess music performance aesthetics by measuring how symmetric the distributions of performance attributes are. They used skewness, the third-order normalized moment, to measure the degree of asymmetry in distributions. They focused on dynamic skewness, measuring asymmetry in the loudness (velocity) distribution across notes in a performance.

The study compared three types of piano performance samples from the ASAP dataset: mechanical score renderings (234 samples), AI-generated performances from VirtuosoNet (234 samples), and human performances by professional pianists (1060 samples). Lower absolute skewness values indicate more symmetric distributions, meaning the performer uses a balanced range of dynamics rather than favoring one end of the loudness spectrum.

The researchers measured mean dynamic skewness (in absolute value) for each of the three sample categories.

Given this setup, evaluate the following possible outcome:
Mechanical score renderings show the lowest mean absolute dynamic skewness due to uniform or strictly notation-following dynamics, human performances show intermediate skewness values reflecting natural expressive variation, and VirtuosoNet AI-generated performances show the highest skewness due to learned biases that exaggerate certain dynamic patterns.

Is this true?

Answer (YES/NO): NO